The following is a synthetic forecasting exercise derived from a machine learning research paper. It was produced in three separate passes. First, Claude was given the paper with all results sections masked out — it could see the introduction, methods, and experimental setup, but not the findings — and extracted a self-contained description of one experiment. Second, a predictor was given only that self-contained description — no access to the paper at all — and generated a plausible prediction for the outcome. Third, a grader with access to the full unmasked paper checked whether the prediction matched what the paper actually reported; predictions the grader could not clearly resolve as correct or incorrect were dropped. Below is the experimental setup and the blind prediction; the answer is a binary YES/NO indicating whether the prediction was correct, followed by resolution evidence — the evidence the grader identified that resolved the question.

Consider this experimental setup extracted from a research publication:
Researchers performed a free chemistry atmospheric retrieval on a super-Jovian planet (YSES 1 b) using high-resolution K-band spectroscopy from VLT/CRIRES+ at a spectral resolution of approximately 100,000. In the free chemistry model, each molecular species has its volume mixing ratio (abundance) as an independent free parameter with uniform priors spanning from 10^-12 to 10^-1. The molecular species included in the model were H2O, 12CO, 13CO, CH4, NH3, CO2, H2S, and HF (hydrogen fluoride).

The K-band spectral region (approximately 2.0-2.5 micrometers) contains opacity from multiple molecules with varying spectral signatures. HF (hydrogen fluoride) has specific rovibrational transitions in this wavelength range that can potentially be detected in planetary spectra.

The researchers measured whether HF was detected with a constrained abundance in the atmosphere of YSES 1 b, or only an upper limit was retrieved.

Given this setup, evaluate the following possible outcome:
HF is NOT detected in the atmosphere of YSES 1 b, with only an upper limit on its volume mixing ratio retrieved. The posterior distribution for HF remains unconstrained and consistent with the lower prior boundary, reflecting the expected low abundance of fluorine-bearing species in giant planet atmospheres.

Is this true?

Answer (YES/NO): NO